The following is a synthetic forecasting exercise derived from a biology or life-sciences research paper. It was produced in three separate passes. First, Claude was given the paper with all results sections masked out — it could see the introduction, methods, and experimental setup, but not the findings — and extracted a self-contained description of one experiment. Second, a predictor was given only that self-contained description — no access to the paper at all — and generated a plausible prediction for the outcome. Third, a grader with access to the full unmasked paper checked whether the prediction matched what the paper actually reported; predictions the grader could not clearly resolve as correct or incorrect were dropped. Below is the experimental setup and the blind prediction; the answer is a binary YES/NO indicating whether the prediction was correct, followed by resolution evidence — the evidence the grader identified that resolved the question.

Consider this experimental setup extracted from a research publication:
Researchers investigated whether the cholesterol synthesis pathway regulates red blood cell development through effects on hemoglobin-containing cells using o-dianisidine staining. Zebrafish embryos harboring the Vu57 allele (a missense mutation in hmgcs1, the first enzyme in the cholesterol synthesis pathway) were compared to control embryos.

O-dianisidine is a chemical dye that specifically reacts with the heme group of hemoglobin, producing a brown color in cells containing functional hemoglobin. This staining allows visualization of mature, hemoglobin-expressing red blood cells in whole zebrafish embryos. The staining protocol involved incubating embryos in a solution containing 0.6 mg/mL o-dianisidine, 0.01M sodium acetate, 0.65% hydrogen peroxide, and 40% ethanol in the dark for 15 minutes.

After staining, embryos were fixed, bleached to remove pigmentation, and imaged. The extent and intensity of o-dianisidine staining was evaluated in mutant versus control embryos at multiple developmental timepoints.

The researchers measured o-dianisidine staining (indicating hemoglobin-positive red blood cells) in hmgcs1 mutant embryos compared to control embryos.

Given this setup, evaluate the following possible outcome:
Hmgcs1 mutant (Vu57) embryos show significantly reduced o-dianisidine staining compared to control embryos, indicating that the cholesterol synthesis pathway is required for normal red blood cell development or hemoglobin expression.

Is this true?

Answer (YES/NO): YES